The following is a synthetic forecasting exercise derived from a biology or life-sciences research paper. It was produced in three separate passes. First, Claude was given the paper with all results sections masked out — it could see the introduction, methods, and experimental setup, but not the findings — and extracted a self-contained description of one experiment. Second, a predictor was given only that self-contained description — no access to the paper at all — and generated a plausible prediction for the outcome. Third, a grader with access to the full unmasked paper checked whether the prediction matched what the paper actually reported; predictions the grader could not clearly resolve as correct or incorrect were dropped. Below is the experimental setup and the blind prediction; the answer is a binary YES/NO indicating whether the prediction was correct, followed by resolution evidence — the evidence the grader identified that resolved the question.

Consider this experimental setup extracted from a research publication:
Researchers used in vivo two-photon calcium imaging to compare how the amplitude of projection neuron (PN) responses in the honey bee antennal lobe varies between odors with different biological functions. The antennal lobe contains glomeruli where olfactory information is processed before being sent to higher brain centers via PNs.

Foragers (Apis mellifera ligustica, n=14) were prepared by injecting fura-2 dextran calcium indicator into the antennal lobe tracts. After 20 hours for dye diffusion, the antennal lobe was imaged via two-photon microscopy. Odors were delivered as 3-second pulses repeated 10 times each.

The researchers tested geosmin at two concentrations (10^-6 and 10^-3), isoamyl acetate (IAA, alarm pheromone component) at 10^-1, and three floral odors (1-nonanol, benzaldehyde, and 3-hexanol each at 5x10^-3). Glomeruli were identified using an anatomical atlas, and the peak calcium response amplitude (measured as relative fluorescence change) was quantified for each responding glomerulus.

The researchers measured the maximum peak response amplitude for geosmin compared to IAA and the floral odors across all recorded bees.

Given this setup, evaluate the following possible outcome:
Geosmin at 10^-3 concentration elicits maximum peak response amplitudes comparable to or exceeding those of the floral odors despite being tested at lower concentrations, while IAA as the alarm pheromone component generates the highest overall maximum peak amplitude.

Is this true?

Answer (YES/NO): NO